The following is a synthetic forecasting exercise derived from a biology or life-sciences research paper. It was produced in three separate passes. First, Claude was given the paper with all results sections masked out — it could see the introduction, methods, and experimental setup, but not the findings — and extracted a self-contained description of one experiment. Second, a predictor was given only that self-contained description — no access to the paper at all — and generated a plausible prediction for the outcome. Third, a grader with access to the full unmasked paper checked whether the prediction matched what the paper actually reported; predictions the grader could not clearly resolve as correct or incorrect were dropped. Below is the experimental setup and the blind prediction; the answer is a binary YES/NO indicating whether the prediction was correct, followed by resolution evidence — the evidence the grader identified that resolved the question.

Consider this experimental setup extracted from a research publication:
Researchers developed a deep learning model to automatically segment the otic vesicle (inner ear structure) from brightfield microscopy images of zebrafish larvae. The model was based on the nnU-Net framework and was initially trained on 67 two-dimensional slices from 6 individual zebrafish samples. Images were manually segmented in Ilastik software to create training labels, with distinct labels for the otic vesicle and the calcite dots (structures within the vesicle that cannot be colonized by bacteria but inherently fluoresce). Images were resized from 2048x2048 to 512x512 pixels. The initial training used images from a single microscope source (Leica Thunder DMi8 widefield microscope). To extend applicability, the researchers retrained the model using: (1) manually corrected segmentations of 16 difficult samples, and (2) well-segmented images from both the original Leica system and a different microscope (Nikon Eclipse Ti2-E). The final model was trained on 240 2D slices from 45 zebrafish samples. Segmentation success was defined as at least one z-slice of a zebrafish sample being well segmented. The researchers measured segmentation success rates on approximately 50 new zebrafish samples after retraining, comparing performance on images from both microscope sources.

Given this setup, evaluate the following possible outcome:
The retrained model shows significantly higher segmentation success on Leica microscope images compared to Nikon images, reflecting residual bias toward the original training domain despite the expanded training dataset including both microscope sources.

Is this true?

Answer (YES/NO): NO